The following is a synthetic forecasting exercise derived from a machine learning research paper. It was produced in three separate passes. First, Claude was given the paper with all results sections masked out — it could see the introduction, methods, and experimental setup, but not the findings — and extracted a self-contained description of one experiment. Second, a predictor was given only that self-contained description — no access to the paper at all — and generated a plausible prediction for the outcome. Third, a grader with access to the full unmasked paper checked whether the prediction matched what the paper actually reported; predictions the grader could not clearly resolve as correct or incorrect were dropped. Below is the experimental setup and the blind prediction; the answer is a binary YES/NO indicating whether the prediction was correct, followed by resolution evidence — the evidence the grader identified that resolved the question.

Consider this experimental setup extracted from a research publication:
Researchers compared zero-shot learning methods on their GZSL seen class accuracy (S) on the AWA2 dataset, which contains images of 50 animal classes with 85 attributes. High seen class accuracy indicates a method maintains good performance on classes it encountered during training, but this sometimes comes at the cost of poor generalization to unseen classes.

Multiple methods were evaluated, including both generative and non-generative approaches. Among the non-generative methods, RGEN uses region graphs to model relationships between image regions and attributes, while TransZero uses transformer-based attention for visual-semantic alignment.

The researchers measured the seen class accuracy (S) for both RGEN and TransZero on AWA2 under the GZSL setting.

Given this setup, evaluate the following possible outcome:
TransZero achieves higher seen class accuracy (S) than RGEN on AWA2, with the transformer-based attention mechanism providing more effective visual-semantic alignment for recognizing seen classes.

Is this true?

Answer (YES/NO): YES